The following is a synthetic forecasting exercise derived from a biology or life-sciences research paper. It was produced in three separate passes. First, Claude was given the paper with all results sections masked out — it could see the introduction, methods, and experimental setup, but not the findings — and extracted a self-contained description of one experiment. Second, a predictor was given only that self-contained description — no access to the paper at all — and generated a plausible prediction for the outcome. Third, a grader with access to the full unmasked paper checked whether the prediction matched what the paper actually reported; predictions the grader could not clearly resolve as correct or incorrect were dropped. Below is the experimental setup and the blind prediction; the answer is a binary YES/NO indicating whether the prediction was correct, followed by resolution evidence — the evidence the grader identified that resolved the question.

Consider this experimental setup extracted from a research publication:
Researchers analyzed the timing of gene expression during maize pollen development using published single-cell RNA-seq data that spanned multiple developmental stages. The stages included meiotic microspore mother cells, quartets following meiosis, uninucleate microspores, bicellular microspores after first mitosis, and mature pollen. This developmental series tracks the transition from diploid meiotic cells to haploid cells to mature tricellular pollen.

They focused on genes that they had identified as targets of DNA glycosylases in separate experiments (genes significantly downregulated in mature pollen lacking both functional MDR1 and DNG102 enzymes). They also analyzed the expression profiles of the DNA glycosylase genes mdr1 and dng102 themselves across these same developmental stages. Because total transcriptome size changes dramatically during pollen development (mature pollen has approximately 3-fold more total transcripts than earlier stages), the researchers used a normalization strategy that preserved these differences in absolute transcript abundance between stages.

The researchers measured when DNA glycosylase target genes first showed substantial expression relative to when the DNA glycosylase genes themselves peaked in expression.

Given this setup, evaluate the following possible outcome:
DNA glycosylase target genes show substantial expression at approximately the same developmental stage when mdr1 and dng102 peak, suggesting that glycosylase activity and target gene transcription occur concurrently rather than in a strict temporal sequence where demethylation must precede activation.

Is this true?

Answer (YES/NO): NO